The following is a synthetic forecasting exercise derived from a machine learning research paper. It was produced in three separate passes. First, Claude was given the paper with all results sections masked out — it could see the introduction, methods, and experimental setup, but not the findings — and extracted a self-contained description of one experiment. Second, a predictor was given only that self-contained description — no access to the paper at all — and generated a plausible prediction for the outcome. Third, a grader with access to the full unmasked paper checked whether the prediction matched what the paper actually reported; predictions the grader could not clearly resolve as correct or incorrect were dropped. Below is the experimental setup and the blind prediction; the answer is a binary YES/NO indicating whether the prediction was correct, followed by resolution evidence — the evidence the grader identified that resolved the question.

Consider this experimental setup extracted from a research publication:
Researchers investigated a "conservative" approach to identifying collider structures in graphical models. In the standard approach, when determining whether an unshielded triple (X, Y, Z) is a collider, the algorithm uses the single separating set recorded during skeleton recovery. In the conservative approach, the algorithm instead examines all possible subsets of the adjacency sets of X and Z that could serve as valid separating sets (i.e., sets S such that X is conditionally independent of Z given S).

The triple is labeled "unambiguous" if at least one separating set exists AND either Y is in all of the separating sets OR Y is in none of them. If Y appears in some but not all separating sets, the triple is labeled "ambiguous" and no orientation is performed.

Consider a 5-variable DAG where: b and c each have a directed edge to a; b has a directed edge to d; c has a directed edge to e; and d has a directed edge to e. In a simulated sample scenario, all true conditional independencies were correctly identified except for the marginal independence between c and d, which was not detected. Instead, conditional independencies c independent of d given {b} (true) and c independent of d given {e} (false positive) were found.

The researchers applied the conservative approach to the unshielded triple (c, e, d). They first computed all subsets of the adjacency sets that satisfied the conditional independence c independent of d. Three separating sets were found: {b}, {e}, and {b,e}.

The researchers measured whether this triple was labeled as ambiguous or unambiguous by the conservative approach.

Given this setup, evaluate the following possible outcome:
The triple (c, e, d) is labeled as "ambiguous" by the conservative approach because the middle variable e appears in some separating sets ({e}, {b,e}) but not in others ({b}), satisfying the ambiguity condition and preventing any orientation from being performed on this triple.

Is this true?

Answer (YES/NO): YES